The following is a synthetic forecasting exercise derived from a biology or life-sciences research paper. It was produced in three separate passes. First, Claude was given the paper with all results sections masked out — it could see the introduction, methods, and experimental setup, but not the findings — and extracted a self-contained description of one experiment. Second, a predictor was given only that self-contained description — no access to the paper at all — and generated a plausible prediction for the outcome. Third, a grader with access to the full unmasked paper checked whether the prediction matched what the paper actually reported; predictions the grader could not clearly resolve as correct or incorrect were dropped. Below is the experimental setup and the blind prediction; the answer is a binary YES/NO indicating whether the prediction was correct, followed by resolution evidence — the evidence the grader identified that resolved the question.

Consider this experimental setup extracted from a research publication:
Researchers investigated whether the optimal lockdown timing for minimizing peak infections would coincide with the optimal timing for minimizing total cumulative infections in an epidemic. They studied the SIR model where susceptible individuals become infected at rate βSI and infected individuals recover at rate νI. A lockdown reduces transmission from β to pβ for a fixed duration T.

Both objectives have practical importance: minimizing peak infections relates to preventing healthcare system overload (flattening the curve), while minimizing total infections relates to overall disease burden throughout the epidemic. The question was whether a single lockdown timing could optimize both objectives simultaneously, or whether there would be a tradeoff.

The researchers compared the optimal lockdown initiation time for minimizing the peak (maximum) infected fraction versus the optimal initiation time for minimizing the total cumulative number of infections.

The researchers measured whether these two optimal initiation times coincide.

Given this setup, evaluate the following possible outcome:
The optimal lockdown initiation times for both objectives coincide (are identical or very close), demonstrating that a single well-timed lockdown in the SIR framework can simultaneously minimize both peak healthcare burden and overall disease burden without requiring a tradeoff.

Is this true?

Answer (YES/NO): NO